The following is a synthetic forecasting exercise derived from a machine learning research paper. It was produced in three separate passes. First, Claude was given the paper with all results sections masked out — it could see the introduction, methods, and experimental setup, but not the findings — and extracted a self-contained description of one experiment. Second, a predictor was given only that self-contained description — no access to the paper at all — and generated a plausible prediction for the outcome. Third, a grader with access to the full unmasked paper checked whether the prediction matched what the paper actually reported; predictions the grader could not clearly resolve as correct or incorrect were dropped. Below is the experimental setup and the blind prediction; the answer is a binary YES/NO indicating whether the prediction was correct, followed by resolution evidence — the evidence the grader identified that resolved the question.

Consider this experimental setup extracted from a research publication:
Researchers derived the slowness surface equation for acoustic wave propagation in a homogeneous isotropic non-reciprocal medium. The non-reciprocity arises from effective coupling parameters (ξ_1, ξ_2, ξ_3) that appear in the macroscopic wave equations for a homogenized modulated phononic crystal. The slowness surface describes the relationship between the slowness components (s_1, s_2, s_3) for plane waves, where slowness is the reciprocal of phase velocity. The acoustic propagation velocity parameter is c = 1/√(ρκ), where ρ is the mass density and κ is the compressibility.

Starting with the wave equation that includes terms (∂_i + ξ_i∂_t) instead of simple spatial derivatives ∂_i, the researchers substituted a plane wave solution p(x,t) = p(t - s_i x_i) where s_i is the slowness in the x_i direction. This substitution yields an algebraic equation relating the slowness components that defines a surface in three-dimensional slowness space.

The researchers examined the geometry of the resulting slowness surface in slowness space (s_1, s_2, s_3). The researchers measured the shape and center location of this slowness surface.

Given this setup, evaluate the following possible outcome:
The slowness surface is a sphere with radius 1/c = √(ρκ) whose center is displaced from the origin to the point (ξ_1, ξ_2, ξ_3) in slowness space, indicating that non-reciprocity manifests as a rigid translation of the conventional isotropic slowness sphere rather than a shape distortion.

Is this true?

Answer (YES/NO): YES